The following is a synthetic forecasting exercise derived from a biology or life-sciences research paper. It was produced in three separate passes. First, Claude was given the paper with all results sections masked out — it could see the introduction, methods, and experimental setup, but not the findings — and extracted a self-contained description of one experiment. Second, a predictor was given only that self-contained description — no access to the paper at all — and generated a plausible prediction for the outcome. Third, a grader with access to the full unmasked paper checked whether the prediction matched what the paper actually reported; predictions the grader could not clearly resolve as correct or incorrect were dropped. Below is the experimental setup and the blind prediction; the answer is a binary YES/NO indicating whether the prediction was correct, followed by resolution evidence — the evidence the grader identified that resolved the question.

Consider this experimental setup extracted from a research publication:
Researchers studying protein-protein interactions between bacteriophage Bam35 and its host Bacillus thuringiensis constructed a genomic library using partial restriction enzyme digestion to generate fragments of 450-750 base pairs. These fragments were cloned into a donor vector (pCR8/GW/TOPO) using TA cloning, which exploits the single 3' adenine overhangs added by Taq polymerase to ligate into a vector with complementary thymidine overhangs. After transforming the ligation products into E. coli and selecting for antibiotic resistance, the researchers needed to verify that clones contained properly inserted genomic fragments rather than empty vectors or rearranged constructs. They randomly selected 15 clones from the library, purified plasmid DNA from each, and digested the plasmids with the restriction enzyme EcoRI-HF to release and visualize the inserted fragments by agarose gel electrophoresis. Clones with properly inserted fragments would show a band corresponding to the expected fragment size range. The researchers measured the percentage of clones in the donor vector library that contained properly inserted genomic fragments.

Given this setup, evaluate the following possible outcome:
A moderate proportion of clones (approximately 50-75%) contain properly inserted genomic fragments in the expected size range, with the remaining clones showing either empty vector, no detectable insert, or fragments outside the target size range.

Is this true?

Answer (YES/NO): NO